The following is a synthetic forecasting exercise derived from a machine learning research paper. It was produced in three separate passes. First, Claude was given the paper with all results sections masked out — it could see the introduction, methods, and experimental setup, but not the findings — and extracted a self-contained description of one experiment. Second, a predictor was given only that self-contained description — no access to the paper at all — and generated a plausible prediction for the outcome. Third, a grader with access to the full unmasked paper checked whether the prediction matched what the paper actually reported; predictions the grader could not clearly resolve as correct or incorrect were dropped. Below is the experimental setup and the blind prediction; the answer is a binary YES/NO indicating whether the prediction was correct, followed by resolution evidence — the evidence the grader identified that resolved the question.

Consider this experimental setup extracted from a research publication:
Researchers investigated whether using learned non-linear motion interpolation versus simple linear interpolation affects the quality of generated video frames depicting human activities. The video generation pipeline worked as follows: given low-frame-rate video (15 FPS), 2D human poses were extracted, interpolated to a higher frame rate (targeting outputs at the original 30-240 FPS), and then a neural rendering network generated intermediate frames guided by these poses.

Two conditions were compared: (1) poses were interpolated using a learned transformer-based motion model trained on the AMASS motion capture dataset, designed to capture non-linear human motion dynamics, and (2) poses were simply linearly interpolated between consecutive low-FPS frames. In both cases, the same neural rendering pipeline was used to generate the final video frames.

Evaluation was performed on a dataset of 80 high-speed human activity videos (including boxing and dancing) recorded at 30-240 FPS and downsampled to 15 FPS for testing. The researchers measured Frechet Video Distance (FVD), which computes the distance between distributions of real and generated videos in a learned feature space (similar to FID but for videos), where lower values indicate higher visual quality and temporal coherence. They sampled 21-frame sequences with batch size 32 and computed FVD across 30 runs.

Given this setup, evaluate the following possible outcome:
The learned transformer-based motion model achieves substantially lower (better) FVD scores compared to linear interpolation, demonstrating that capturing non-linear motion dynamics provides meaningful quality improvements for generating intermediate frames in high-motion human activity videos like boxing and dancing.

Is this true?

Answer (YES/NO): YES